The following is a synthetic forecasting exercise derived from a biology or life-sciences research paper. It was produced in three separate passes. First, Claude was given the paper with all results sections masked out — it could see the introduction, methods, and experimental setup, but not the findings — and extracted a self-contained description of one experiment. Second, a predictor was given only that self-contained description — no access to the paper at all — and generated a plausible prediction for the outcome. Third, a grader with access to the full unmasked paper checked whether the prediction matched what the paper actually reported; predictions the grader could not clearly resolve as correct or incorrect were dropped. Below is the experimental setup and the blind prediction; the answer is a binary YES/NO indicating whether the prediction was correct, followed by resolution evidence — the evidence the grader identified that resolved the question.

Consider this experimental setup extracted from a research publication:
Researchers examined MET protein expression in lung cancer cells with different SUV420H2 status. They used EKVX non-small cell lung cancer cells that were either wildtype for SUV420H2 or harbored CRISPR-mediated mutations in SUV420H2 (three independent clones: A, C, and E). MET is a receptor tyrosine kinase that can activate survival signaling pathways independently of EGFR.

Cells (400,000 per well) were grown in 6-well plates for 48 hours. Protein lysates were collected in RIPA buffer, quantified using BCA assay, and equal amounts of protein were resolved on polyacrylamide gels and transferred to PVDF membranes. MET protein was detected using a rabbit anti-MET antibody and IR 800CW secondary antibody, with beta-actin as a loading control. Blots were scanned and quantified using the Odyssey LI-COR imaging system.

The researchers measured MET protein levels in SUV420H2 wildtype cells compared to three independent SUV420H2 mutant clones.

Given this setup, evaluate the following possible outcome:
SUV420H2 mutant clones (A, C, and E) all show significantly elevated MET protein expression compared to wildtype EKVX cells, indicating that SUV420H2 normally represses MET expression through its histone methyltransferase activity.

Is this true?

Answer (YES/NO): YES